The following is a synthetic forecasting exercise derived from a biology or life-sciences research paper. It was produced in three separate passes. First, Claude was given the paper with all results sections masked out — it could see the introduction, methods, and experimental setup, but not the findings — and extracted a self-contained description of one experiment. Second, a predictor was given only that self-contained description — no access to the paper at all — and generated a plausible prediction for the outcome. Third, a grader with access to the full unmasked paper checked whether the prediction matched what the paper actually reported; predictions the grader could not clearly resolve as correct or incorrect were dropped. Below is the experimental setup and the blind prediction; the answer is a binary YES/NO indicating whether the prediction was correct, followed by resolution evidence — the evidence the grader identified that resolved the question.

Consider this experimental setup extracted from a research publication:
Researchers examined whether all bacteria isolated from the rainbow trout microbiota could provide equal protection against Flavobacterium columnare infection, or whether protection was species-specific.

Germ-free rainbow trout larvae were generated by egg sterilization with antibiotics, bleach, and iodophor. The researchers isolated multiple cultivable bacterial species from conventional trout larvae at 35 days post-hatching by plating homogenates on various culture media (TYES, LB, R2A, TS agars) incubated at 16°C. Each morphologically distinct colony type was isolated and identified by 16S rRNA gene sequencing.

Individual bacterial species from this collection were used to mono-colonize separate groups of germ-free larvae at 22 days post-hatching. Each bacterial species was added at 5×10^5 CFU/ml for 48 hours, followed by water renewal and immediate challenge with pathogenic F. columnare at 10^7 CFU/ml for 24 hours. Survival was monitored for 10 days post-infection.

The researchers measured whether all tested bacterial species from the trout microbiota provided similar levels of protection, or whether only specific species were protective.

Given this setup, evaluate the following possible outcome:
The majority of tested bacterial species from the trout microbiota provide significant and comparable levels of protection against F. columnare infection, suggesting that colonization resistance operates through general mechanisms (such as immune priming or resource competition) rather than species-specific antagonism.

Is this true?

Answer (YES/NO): NO